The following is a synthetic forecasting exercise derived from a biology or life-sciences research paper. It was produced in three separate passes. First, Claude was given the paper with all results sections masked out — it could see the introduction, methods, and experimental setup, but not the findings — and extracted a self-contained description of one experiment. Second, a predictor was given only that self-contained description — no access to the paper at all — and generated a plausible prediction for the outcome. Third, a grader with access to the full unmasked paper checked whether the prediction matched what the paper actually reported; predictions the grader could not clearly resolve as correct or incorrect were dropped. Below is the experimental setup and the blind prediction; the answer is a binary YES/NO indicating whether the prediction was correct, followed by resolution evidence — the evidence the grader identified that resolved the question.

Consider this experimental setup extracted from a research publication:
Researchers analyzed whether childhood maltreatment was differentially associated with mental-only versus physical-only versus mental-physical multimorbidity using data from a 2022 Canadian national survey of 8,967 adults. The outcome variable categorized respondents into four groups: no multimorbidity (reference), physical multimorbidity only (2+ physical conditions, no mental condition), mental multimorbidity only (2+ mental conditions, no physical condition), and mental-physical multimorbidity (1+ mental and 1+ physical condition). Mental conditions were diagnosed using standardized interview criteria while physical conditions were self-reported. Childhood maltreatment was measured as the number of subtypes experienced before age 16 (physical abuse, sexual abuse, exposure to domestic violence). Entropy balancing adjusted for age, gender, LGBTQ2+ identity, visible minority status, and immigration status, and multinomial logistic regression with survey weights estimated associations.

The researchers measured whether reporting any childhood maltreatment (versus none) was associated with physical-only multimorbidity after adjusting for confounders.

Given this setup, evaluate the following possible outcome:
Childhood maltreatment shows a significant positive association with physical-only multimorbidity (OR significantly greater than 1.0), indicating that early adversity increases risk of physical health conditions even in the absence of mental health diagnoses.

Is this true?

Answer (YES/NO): YES